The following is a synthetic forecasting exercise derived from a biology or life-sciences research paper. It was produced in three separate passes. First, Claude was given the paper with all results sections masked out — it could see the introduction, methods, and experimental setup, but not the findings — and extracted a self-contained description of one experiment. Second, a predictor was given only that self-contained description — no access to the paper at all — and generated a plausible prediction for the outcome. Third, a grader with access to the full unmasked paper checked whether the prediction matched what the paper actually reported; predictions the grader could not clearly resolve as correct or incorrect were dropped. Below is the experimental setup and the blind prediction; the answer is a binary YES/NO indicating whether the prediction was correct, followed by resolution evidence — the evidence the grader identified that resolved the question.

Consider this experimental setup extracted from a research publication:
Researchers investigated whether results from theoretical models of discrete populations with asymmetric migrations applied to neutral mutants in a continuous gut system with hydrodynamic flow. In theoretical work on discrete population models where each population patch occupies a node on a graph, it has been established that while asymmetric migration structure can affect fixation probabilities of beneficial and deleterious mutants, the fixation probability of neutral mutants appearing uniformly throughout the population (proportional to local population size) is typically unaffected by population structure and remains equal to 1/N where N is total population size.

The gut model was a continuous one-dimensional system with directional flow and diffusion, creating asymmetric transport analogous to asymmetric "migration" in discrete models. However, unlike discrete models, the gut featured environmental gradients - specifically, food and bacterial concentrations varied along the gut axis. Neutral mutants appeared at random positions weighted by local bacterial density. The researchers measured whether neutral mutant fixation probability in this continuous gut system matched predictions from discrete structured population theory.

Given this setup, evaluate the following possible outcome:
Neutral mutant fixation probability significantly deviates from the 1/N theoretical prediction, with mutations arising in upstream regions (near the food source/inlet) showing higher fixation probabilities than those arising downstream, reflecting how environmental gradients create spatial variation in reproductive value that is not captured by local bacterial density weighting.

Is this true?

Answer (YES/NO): YES